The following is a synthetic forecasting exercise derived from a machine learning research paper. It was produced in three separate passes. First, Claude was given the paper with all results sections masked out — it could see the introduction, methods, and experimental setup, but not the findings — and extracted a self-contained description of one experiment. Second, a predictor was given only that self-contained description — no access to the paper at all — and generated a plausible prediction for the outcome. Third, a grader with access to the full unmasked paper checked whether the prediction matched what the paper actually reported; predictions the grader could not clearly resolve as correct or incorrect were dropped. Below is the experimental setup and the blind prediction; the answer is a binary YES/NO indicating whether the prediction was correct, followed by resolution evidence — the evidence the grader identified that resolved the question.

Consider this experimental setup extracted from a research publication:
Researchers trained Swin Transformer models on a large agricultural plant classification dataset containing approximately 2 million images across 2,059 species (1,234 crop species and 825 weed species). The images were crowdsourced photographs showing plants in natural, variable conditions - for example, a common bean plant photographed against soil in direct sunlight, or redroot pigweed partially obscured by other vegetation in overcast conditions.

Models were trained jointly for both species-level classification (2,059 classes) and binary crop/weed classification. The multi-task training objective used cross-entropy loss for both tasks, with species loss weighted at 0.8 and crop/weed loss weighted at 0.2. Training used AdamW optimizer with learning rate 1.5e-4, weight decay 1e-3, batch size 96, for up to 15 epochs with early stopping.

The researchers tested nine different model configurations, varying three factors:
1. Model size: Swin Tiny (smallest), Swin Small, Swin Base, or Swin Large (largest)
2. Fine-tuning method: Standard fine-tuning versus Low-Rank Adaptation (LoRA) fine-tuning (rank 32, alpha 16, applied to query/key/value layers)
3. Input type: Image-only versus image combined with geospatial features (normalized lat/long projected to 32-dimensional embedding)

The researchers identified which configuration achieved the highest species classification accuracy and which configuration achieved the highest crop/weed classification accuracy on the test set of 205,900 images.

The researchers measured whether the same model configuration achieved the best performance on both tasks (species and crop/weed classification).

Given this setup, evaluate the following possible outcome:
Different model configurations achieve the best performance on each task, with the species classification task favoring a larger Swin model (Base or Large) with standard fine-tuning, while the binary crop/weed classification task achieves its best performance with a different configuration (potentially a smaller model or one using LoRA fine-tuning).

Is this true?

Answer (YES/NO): NO